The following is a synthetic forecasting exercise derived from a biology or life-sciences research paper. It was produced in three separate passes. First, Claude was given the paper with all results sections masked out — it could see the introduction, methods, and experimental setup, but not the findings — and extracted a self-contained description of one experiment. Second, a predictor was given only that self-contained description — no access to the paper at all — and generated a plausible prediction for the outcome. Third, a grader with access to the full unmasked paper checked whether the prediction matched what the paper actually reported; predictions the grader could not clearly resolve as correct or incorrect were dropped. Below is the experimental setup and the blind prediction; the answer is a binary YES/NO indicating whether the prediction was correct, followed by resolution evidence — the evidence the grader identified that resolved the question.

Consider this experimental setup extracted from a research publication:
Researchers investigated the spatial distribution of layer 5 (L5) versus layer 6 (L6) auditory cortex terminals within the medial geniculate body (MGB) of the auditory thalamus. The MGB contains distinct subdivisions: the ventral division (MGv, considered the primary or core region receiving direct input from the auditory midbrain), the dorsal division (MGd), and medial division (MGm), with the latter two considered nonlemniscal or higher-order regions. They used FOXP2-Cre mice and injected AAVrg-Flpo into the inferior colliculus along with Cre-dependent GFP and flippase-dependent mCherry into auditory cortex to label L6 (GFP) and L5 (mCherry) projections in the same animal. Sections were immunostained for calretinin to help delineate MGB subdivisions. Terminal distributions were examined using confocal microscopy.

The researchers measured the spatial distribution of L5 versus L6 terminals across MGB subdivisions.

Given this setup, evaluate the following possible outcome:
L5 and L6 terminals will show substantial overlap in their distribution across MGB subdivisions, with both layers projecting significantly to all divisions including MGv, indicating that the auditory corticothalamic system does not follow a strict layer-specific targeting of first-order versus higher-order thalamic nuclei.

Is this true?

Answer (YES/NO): NO